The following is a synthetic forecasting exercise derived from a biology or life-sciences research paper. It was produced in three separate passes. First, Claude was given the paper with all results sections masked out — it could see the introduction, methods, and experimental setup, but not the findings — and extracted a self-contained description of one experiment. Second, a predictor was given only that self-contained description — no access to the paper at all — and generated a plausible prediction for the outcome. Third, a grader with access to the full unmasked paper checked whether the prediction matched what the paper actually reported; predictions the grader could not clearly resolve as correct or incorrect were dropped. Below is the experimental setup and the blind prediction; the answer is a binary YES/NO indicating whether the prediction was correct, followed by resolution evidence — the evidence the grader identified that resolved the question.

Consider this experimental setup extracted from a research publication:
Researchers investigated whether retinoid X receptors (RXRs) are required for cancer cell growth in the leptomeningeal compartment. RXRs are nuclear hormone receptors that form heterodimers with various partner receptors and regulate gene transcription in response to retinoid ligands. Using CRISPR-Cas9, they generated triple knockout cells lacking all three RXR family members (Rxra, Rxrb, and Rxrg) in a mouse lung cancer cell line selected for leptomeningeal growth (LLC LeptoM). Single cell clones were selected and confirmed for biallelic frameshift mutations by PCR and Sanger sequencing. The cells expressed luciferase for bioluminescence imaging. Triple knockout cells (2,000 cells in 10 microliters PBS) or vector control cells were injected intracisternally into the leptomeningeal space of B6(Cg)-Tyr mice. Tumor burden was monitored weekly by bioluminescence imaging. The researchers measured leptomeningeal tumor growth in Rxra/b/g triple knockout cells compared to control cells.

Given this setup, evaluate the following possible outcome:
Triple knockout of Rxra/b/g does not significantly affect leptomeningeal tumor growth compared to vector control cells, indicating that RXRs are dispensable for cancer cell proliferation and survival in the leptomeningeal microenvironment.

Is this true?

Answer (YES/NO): NO